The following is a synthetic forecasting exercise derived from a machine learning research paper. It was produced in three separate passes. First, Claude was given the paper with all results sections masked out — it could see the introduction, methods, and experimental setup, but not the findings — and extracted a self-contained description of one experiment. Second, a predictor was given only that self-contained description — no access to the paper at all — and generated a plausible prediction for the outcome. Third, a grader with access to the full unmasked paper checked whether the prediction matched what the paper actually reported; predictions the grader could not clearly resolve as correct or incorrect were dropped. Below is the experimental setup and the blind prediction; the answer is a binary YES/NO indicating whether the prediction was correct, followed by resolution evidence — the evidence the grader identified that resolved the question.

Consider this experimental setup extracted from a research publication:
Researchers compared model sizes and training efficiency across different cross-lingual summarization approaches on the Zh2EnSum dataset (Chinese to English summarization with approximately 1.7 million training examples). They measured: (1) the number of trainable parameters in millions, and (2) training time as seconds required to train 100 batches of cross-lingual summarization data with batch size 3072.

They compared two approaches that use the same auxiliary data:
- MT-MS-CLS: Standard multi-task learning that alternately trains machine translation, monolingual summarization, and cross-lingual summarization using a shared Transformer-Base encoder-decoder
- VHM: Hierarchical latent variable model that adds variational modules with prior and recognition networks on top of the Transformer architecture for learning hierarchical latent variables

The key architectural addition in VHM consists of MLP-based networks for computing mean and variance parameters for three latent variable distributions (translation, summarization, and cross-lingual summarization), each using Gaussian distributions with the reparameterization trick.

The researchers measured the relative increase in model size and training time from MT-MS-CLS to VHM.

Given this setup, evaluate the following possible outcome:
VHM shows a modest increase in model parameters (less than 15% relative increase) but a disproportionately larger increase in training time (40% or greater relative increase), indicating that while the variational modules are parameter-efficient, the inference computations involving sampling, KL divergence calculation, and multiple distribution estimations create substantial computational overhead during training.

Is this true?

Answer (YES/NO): NO